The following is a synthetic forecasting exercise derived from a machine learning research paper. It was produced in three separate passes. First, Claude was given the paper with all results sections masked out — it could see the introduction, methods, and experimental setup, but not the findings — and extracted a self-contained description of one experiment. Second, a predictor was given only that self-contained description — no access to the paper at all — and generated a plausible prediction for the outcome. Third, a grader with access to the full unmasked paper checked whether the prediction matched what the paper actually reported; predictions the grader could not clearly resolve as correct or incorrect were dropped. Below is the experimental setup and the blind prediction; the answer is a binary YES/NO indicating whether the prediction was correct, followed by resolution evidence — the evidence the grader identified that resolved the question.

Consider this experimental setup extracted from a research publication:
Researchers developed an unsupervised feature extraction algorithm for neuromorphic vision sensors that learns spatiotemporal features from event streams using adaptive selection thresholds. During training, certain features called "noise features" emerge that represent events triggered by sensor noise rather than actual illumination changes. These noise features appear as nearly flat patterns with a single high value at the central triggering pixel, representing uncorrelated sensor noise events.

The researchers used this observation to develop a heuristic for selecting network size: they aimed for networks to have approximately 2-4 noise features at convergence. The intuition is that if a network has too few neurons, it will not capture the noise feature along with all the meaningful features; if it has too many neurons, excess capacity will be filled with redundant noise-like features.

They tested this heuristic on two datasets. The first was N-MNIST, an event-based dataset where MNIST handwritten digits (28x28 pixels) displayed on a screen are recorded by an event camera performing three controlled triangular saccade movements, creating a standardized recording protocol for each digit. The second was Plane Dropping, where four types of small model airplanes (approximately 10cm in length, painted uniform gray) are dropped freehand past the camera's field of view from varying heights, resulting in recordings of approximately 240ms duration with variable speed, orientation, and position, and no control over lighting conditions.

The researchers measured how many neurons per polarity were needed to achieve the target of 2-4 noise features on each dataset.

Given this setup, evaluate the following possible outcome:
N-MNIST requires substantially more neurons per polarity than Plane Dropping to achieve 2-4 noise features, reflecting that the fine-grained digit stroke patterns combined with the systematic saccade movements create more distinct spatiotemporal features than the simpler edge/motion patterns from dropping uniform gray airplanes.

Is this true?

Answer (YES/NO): YES